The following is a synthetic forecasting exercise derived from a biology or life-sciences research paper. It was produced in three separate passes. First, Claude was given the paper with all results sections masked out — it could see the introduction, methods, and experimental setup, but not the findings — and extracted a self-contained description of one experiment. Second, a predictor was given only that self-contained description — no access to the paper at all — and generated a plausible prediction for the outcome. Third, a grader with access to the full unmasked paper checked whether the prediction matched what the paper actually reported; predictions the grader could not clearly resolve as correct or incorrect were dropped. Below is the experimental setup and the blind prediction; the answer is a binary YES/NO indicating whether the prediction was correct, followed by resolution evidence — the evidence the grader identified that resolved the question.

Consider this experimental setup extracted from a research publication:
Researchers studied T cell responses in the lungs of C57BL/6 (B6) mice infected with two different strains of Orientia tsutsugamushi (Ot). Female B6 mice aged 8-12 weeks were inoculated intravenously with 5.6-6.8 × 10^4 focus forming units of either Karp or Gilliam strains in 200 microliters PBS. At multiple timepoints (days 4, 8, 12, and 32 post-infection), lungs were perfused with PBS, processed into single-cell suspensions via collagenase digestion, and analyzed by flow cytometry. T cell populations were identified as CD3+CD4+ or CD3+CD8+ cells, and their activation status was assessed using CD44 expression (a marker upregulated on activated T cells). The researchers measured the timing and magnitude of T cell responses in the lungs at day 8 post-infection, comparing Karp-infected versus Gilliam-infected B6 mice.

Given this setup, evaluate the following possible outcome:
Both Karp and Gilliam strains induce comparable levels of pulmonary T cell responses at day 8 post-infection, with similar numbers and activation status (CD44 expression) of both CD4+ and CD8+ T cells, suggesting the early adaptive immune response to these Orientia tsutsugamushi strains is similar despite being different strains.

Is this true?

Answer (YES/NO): NO